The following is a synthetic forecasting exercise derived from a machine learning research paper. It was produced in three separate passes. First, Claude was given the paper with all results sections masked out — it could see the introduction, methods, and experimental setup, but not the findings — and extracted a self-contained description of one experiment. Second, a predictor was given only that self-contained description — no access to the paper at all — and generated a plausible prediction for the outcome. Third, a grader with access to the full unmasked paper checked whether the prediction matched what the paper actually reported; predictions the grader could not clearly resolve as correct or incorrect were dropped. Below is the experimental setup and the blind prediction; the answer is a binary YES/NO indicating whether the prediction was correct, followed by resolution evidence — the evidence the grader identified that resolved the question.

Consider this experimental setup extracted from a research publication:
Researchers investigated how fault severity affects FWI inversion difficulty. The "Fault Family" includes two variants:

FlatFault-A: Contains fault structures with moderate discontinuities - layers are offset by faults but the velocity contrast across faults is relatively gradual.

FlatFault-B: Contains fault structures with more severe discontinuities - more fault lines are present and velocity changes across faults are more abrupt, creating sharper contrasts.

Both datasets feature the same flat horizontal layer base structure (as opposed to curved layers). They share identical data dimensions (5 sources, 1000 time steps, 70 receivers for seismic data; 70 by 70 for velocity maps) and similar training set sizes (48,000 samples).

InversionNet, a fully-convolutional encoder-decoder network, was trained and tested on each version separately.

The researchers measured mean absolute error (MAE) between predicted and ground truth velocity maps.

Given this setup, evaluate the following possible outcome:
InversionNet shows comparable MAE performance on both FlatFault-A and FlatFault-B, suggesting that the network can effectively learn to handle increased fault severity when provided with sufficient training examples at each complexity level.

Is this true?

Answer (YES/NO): NO